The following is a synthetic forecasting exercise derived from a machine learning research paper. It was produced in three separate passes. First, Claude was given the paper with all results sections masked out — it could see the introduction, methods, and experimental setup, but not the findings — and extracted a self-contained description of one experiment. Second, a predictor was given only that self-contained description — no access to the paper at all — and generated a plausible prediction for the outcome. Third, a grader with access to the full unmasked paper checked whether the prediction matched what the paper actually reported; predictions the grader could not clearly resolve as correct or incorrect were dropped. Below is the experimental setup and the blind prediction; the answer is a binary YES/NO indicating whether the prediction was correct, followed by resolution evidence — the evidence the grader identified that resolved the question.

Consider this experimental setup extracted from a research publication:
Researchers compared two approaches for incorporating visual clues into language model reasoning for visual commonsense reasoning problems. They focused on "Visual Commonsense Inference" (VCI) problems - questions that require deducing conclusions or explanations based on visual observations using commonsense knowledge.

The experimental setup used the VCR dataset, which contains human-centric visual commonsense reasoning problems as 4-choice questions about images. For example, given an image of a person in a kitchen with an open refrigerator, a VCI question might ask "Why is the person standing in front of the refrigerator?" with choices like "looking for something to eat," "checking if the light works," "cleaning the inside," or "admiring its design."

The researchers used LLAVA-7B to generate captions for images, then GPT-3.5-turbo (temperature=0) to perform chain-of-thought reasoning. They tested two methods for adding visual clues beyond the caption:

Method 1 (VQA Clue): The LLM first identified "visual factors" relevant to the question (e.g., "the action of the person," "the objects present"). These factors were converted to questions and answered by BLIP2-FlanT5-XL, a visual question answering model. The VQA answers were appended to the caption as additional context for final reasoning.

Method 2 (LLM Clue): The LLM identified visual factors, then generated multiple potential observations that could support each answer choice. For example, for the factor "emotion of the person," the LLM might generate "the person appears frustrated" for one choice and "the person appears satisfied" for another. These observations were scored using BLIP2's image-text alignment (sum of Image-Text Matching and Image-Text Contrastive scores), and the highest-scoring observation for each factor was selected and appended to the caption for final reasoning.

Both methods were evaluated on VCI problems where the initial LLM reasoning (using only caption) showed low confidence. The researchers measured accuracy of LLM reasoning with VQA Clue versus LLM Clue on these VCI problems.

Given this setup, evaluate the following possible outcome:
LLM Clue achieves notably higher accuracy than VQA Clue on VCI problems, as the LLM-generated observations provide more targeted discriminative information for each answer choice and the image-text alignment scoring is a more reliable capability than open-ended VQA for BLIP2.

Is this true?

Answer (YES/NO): YES